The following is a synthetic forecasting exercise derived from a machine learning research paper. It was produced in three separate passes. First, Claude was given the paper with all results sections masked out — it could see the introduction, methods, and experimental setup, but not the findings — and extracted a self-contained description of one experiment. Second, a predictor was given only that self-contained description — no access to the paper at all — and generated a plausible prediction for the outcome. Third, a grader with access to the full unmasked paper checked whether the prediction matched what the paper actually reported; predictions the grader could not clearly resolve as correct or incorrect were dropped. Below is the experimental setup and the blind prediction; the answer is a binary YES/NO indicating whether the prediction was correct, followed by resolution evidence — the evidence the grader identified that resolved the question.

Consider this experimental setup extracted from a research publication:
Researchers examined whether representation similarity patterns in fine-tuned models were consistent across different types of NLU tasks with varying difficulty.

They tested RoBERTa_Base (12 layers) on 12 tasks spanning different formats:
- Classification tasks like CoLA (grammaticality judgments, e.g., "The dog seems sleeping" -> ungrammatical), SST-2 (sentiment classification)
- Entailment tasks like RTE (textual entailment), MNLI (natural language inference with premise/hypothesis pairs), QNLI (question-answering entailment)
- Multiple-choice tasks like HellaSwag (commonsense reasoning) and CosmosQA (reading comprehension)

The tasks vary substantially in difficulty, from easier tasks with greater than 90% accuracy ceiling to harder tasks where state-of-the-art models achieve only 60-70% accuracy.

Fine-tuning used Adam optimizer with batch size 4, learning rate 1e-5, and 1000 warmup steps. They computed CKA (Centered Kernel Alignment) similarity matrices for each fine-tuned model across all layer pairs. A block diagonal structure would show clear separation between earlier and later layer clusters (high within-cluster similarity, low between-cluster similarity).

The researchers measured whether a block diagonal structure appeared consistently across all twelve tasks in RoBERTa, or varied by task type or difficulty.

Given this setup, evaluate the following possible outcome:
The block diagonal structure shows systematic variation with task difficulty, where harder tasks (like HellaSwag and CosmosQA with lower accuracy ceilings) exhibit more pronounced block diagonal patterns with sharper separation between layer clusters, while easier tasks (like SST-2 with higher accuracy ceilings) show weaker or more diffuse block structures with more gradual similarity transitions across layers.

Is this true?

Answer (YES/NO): NO